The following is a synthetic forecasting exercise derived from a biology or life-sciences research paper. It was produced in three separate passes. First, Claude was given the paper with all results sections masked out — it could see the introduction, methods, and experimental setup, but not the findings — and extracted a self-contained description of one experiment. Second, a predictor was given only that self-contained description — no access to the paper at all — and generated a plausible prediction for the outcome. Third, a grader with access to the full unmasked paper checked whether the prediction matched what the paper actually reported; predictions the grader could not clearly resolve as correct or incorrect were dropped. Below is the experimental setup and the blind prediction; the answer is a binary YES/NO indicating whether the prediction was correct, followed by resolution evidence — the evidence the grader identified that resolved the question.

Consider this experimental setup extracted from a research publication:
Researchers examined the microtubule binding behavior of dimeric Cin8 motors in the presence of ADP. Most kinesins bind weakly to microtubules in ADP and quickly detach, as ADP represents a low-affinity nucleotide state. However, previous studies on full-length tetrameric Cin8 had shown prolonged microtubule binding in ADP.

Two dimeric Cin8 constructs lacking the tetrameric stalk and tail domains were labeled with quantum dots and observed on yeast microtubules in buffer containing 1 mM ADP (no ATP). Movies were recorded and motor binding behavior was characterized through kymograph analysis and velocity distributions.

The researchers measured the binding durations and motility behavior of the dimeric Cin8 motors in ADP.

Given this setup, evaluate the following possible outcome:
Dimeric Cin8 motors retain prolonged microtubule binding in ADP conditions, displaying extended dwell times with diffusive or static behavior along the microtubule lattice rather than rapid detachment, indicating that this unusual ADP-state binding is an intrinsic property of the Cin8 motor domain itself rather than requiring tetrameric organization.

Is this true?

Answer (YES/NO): YES